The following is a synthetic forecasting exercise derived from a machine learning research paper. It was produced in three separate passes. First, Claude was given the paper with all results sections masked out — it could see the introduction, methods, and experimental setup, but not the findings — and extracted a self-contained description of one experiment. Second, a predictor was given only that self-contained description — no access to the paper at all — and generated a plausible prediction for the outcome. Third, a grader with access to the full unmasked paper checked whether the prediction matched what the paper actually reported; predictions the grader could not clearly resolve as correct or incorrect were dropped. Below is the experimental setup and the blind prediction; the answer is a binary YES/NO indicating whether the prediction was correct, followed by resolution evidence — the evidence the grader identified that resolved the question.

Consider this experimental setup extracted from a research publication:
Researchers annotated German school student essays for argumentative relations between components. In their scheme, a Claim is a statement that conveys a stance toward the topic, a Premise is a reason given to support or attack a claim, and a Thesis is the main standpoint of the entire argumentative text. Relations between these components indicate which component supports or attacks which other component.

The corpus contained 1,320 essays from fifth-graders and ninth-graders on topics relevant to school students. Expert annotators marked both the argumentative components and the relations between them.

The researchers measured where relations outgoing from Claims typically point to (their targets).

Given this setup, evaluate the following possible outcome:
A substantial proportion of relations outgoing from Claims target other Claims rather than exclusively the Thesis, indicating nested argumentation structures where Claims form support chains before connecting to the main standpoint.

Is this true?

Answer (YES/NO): NO